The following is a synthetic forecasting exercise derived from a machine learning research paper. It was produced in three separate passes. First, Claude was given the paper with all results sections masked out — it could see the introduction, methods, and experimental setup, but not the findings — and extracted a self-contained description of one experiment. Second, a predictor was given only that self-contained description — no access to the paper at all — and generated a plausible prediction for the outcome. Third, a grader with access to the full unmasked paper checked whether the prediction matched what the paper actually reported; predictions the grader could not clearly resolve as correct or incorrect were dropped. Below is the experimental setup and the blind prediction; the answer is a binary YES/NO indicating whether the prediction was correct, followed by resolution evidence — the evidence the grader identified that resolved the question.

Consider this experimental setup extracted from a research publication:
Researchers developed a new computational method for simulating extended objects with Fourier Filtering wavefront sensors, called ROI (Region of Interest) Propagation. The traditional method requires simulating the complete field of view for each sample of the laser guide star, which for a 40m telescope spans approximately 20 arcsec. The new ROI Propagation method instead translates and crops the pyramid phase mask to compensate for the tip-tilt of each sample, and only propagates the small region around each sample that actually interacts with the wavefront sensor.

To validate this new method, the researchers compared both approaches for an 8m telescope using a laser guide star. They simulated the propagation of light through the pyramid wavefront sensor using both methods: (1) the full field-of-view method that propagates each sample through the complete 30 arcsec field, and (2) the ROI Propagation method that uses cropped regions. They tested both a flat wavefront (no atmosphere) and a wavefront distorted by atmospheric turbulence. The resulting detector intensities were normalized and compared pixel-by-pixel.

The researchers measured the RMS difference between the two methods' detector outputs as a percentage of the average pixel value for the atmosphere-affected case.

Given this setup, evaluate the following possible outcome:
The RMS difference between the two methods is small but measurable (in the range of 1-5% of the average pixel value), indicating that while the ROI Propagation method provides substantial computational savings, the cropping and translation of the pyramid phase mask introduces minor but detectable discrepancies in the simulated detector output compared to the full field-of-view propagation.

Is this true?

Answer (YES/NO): NO